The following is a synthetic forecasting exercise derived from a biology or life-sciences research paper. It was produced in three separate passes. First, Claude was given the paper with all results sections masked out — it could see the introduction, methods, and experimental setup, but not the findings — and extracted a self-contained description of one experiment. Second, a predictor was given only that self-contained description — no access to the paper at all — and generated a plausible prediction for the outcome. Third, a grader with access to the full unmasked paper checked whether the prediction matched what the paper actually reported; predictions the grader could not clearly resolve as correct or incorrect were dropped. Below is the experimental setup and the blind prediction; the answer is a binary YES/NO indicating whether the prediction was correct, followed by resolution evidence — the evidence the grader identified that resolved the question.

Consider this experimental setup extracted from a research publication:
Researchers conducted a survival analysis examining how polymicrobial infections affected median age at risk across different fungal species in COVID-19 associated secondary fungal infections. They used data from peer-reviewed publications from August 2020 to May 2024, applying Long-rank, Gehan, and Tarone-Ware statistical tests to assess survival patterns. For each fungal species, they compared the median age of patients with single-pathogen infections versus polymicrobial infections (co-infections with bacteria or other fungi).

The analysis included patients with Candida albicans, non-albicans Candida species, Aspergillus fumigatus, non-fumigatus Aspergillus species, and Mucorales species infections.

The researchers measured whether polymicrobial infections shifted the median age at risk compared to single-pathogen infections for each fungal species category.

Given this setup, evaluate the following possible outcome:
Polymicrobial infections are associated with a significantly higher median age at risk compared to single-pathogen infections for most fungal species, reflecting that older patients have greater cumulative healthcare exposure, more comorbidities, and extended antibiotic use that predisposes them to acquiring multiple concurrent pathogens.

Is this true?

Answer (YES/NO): YES